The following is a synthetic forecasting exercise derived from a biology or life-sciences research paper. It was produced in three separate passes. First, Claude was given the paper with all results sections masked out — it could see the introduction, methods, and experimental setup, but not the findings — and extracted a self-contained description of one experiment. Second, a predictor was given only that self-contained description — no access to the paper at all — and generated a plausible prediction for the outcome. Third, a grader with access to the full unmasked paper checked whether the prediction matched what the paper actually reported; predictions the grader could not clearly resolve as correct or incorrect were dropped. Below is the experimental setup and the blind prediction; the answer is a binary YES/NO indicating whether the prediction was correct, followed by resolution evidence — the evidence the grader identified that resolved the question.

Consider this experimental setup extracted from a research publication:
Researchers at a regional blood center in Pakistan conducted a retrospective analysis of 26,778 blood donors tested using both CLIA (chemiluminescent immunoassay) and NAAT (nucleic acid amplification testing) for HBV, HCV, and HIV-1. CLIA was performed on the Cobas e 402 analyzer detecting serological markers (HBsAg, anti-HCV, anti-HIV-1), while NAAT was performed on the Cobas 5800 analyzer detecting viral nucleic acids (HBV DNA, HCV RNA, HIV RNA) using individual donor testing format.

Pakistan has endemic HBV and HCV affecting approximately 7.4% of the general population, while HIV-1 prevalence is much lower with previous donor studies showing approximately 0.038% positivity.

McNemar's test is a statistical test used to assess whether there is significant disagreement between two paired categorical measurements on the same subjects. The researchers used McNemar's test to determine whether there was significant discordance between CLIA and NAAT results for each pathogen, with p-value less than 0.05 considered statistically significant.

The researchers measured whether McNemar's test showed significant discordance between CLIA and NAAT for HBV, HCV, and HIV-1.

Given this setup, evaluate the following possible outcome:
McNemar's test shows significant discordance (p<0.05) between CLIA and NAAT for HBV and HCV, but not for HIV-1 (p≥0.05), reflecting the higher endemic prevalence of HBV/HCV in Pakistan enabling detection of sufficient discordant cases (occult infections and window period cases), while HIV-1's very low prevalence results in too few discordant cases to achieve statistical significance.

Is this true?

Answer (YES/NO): NO